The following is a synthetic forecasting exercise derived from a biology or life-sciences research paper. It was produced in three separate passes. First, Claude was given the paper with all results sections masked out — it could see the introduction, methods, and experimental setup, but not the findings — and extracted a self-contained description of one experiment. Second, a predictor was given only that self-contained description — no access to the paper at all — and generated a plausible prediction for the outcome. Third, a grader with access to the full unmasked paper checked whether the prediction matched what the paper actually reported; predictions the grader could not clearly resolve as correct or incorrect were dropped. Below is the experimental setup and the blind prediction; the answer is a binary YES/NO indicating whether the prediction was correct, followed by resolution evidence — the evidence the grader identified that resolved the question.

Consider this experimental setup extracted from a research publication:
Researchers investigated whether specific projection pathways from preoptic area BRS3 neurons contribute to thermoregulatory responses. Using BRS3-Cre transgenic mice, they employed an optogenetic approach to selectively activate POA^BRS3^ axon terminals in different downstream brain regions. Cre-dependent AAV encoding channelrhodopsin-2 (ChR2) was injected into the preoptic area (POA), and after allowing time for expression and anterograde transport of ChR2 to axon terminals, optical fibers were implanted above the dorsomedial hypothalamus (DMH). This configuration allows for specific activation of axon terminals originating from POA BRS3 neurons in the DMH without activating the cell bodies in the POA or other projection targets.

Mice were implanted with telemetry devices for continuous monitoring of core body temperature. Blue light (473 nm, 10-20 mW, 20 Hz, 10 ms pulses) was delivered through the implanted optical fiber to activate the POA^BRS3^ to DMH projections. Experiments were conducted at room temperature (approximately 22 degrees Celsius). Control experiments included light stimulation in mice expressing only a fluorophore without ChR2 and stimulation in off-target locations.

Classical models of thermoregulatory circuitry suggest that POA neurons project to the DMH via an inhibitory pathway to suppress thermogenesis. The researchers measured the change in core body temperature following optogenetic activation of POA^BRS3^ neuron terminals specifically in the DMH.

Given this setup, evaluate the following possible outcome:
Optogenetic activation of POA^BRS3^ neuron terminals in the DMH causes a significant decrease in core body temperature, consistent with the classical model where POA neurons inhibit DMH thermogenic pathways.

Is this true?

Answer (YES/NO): NO